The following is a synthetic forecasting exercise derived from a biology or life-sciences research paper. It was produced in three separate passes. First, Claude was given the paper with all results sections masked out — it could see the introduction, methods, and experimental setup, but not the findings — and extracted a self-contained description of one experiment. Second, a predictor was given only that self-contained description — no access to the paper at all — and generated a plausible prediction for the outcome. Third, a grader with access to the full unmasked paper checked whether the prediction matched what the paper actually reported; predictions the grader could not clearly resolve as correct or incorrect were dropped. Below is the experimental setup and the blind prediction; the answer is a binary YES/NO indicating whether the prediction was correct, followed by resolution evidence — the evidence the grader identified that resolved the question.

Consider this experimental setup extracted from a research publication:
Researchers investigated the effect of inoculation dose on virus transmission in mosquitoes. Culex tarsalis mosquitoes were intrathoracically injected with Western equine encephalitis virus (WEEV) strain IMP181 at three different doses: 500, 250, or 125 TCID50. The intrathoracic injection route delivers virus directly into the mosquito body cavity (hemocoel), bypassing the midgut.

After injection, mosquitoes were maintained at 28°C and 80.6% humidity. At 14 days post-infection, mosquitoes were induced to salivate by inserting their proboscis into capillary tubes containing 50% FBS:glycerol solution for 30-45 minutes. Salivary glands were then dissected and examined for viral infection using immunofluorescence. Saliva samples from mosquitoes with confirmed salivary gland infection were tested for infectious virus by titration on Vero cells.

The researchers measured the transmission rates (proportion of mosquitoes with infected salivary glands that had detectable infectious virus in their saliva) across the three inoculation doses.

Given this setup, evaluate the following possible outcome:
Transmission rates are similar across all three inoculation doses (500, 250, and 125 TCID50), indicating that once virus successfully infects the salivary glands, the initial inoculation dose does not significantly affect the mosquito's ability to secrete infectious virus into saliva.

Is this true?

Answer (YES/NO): YES